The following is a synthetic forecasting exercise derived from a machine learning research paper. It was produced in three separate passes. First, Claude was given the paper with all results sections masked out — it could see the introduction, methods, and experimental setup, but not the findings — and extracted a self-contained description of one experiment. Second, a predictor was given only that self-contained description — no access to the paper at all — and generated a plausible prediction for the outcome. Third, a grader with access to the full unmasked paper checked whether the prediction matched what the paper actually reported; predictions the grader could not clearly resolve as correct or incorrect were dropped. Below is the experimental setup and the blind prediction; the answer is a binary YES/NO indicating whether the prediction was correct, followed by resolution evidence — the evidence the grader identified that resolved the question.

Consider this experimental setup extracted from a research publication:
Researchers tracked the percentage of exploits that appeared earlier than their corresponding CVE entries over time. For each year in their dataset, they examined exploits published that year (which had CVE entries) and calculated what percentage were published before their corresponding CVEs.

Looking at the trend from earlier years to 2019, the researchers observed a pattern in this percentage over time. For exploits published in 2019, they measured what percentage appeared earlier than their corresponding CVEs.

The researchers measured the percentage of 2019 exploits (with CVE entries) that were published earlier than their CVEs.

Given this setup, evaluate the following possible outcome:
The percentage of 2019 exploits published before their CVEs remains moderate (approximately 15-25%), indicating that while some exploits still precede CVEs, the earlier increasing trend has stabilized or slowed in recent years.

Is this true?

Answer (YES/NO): NO